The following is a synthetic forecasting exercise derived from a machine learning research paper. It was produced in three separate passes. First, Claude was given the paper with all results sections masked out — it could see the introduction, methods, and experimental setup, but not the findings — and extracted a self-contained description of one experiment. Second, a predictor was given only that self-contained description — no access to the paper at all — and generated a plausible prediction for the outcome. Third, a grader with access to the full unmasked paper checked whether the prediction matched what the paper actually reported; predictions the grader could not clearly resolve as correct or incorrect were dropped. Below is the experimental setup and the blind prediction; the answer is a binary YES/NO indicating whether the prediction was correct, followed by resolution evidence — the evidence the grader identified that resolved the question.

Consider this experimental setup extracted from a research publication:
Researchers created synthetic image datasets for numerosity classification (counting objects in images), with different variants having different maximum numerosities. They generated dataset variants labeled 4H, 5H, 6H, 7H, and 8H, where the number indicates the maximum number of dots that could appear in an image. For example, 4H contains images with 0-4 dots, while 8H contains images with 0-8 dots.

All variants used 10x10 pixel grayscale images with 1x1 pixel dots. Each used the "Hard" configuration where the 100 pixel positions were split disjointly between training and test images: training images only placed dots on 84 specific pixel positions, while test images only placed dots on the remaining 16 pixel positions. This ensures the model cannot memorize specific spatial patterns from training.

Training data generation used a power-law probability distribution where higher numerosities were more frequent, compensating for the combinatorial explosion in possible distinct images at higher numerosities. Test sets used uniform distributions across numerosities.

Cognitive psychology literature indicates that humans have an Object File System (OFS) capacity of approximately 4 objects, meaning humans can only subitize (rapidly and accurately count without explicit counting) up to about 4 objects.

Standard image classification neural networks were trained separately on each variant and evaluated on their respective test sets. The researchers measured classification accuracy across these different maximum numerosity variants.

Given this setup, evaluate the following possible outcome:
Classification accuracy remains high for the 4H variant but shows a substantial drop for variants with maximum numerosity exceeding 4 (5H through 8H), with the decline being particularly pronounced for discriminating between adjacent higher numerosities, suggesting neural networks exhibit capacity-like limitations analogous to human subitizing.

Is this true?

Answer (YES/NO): NO